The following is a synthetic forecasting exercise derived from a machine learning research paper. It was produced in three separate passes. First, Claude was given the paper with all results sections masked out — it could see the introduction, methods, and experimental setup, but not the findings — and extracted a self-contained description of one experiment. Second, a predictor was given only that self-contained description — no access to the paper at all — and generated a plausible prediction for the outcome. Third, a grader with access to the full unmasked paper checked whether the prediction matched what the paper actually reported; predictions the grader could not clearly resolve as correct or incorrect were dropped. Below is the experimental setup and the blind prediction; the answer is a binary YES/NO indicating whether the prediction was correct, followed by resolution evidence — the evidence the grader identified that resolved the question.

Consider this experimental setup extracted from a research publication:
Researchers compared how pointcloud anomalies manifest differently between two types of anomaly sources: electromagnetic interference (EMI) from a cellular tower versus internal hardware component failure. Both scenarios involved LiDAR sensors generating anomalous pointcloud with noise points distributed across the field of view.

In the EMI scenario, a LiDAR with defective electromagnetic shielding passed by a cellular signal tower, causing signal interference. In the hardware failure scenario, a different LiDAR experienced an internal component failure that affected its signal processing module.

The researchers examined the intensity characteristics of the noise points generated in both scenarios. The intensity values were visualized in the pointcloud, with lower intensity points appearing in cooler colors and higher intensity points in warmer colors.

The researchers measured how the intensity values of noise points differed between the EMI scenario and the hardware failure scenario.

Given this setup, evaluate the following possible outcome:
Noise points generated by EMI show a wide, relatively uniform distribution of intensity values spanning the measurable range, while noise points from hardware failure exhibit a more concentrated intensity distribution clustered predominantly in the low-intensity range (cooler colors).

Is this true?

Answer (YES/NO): NO